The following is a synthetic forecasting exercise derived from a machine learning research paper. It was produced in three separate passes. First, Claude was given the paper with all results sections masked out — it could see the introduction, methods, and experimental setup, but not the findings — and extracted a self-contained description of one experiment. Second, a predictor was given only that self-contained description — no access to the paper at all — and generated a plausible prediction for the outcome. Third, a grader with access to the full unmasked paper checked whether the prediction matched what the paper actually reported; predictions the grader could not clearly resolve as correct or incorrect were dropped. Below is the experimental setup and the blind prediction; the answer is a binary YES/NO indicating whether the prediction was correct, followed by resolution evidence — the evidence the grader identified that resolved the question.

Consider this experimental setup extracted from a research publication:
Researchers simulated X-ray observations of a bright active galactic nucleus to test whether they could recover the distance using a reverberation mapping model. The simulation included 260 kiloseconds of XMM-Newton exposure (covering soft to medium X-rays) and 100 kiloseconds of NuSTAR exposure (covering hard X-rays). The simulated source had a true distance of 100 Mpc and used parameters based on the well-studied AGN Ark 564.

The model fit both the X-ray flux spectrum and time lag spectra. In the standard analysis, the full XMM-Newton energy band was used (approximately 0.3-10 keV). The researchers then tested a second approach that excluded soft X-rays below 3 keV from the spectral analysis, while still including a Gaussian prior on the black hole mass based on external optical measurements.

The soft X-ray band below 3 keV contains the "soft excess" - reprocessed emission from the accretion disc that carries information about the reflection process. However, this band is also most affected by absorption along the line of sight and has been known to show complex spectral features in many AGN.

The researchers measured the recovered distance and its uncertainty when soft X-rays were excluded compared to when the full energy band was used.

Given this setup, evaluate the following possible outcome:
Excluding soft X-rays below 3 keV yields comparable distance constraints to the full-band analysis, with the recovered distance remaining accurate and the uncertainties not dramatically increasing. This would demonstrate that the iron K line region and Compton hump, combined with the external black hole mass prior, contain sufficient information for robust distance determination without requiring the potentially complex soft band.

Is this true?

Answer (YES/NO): NO